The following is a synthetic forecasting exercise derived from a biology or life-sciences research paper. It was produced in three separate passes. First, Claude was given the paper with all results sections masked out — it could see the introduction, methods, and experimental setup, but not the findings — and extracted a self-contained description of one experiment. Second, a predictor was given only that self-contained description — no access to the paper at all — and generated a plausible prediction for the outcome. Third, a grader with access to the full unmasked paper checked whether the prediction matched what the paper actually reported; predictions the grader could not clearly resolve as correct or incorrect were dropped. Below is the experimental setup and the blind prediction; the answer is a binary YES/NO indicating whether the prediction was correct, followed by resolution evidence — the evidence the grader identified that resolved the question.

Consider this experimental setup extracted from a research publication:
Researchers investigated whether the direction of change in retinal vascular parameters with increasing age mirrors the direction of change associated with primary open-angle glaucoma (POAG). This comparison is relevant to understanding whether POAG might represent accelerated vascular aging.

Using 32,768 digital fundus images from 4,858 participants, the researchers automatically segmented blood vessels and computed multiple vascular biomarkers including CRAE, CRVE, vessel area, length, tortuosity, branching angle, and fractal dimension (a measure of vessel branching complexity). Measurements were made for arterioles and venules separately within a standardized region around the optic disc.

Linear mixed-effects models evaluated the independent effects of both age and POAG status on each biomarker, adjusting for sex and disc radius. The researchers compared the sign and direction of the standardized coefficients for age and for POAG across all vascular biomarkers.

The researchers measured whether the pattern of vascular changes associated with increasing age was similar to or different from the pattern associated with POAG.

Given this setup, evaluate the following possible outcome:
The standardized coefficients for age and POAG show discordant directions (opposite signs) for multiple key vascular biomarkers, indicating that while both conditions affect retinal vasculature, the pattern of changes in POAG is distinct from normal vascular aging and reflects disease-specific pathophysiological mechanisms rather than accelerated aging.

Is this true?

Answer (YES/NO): NO